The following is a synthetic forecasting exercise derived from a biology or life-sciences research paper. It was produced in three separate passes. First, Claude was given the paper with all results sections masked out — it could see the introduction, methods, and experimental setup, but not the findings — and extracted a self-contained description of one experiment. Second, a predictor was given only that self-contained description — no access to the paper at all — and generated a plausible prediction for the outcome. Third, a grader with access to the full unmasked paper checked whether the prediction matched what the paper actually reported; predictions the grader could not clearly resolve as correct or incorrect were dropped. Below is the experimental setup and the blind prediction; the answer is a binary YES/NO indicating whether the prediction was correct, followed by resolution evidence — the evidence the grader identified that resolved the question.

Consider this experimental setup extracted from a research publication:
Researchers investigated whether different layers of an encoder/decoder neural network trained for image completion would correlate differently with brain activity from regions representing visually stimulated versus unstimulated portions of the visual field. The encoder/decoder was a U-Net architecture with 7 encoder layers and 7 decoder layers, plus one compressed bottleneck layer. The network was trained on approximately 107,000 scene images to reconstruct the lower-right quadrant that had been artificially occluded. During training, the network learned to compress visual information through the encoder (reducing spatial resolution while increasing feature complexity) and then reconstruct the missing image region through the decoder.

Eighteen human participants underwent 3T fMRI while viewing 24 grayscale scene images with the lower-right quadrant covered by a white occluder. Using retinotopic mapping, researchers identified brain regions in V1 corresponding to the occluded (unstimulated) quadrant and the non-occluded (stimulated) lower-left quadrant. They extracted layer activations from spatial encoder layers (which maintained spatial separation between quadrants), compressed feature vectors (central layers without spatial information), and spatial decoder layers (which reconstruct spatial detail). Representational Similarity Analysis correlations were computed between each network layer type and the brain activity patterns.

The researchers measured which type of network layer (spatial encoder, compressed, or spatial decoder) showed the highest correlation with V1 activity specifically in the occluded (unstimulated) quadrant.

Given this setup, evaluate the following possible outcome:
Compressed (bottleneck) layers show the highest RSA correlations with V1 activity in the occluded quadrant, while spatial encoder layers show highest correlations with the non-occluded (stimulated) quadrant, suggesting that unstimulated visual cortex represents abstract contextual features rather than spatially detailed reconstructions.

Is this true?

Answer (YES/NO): NO